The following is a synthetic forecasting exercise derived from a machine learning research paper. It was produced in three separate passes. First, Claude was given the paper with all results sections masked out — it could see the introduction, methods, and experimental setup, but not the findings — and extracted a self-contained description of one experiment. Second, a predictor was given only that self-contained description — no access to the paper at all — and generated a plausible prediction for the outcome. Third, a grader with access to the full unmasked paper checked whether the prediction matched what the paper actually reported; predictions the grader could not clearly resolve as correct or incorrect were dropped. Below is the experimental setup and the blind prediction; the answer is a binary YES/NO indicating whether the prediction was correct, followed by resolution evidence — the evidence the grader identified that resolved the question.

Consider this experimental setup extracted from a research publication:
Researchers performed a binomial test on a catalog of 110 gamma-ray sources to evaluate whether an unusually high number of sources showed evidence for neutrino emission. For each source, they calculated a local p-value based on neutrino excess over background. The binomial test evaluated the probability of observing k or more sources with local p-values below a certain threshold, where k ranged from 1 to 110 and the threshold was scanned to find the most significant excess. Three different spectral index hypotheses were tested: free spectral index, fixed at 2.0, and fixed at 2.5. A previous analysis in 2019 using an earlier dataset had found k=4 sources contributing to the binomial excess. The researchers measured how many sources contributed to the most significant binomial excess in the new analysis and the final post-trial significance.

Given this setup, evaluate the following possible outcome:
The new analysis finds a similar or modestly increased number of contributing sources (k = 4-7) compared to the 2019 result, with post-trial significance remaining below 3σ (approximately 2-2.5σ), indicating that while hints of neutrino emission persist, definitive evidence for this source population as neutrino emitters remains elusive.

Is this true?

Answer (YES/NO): NO